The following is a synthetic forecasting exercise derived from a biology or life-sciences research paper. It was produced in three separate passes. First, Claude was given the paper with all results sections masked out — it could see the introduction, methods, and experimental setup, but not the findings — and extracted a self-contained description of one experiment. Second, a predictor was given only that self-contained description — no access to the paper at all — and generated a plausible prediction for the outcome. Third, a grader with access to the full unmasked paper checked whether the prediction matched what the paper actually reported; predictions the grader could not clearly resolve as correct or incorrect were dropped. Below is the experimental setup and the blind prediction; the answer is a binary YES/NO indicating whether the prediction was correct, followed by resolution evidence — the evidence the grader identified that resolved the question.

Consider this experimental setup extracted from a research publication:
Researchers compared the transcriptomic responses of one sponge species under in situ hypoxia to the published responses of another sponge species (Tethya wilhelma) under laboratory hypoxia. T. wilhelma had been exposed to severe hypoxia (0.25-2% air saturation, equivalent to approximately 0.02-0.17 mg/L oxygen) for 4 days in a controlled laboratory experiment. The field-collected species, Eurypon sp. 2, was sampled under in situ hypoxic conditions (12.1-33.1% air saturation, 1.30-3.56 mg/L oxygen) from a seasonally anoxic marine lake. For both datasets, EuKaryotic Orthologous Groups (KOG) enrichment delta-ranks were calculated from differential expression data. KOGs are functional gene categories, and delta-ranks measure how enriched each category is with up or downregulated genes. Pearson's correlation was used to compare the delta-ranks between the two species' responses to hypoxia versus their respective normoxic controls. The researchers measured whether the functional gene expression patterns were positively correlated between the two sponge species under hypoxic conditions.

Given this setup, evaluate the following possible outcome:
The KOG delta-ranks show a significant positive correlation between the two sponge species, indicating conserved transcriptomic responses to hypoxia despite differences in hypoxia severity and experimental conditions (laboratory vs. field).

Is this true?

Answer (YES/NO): NO